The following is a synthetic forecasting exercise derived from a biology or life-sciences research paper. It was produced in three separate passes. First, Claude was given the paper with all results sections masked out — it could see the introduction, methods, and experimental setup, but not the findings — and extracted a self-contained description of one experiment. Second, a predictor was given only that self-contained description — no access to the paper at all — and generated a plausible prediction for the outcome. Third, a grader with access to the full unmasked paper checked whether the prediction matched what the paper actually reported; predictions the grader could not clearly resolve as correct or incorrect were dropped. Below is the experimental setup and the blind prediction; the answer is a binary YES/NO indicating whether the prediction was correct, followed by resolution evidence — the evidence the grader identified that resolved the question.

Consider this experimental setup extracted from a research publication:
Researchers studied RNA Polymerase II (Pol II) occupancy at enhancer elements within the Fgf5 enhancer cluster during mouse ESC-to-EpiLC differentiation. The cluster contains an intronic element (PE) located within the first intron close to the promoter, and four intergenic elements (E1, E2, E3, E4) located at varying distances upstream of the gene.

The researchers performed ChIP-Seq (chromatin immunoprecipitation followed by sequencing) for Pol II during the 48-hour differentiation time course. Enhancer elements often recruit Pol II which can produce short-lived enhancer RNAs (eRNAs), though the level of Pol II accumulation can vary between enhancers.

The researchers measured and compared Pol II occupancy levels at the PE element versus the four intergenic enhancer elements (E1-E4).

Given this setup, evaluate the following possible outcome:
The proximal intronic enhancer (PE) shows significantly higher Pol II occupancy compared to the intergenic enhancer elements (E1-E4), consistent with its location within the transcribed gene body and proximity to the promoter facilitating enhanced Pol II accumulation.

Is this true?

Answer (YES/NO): NO